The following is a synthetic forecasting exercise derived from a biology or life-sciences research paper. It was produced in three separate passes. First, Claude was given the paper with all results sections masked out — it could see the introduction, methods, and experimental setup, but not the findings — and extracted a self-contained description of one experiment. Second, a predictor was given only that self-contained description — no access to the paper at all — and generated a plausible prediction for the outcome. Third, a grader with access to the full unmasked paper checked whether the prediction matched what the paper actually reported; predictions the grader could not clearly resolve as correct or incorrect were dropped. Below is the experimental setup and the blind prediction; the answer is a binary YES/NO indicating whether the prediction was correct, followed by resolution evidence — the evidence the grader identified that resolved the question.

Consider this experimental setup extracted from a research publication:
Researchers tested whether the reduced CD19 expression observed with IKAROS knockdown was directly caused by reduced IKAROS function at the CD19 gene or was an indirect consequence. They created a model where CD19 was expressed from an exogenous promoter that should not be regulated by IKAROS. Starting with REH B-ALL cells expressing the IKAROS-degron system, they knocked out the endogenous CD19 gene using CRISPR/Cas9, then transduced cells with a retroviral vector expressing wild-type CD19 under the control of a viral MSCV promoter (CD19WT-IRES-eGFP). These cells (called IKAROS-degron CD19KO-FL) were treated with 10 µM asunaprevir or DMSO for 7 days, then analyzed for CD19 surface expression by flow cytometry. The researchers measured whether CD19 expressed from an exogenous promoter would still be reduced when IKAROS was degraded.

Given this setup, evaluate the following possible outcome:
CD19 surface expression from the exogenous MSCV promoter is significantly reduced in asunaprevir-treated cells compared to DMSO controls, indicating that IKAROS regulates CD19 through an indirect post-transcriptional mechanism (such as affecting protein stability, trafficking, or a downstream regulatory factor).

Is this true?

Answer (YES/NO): NO